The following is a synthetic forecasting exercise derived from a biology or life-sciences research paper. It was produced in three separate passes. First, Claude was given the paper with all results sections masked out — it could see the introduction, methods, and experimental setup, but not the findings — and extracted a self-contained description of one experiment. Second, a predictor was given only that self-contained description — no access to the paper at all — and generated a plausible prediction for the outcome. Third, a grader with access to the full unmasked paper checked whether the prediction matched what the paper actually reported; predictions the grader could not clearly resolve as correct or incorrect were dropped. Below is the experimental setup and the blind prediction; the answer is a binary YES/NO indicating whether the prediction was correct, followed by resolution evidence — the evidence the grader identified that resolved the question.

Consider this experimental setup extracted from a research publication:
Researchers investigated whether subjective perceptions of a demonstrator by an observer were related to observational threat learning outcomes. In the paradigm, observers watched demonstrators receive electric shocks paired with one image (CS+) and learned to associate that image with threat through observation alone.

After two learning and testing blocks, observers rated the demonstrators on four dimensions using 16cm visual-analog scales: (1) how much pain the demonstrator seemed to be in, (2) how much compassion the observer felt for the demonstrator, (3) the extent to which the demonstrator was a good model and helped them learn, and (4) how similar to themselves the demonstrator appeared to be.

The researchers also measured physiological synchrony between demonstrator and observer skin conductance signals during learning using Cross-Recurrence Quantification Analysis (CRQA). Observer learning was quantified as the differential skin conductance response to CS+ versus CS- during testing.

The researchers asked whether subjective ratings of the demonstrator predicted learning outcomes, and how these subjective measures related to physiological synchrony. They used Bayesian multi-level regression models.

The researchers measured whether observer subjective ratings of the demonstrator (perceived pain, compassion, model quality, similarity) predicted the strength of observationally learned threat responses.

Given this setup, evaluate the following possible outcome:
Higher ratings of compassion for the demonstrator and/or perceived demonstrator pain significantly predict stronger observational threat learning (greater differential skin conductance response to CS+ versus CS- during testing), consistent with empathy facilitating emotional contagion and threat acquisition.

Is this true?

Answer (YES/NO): NO